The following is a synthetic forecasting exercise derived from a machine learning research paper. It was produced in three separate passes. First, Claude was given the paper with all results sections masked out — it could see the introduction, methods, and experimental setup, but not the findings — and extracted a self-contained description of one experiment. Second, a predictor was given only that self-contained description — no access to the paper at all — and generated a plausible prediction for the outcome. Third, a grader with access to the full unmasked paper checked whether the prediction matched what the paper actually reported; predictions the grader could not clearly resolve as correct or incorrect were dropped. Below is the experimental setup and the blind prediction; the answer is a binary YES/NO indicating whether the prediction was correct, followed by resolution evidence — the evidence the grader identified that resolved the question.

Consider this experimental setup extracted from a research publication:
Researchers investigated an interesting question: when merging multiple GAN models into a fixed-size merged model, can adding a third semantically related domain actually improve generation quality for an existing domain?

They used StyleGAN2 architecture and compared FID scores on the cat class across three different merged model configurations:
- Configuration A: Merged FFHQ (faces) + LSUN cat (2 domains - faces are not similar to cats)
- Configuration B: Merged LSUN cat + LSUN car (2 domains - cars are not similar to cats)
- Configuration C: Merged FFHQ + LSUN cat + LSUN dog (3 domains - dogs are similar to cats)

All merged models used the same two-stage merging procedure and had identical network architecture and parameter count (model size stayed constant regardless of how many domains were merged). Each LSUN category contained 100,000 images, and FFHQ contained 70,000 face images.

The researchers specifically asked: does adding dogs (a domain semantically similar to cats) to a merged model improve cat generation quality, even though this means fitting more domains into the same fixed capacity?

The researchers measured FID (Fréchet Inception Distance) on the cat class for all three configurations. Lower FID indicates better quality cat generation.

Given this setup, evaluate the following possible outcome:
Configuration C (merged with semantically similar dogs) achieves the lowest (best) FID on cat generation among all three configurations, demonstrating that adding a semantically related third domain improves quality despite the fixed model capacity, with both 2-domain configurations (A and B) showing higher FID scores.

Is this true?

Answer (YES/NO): YES